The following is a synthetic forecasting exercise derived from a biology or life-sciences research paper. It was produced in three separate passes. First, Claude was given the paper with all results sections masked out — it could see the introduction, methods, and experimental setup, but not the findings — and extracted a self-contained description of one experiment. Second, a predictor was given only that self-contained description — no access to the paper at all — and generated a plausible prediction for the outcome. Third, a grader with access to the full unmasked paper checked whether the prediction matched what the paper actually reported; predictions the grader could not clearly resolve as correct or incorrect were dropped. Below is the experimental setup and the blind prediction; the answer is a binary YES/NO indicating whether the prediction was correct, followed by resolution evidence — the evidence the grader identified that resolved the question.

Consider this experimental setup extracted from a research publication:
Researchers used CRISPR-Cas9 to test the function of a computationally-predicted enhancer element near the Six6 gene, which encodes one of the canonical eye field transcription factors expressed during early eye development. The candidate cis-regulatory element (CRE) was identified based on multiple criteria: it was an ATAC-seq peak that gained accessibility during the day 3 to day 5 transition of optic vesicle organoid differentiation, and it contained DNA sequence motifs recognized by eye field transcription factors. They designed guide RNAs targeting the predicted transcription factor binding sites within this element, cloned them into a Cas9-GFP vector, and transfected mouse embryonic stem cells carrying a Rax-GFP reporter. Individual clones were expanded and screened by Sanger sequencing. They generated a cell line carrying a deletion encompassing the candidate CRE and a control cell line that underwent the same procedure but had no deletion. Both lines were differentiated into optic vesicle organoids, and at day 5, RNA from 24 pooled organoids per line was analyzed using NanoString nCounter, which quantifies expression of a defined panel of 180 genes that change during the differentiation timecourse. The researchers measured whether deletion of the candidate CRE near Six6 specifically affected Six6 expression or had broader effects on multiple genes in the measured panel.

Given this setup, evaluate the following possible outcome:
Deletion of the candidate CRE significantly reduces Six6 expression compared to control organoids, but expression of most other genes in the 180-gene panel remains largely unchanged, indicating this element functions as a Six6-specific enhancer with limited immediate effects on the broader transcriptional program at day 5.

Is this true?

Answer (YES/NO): NO